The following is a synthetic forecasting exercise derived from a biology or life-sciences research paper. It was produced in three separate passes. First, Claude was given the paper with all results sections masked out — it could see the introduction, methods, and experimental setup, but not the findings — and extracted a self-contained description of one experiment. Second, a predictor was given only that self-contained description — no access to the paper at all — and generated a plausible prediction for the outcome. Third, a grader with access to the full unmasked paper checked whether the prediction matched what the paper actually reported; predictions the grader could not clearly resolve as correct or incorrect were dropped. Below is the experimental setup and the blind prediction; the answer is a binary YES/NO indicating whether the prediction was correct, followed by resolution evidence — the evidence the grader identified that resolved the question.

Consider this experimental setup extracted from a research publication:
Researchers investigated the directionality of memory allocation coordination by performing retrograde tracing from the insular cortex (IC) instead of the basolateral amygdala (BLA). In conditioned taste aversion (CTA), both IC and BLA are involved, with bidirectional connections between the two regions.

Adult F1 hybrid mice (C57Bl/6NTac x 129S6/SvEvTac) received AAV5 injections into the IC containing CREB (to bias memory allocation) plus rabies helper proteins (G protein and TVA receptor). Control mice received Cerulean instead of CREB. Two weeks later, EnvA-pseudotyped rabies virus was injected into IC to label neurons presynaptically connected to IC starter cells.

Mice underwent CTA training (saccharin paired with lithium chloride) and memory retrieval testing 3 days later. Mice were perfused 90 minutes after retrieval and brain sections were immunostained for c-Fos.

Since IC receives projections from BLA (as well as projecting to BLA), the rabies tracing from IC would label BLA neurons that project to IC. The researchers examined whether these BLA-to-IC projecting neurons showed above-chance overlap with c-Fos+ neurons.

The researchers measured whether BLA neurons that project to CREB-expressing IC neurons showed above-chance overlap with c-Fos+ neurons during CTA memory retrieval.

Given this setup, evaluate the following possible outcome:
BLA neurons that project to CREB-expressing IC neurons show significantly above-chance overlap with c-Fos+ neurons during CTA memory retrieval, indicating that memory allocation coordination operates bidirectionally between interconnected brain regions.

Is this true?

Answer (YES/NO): YES